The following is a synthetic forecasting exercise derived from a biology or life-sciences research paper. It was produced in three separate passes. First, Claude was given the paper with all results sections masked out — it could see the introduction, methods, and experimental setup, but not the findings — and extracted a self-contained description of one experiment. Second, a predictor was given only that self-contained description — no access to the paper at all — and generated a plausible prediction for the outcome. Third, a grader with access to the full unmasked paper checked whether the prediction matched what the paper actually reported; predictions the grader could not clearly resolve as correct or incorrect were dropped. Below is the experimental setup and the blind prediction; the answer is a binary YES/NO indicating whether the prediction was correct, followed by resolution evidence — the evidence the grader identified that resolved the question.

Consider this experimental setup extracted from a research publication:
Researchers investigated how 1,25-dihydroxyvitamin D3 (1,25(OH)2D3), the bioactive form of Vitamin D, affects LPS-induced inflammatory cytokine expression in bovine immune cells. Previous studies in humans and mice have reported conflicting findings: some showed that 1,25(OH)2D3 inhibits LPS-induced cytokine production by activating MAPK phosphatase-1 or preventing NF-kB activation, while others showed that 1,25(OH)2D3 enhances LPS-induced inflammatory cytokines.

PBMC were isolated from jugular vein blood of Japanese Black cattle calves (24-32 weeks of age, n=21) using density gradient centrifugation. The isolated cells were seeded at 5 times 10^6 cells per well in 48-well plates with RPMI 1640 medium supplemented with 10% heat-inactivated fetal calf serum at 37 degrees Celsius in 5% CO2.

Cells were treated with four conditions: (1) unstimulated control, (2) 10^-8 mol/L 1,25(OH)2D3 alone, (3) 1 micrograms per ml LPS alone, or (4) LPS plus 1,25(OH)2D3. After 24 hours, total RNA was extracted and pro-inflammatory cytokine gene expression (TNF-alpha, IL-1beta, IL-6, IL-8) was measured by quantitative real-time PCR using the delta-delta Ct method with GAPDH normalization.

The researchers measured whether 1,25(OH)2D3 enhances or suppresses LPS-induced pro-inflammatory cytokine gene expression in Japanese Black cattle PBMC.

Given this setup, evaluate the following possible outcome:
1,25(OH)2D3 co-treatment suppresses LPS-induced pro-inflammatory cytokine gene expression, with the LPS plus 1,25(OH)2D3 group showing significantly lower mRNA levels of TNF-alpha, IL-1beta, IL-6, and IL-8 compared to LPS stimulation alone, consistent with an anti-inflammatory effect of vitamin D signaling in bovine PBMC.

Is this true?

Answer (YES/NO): NO